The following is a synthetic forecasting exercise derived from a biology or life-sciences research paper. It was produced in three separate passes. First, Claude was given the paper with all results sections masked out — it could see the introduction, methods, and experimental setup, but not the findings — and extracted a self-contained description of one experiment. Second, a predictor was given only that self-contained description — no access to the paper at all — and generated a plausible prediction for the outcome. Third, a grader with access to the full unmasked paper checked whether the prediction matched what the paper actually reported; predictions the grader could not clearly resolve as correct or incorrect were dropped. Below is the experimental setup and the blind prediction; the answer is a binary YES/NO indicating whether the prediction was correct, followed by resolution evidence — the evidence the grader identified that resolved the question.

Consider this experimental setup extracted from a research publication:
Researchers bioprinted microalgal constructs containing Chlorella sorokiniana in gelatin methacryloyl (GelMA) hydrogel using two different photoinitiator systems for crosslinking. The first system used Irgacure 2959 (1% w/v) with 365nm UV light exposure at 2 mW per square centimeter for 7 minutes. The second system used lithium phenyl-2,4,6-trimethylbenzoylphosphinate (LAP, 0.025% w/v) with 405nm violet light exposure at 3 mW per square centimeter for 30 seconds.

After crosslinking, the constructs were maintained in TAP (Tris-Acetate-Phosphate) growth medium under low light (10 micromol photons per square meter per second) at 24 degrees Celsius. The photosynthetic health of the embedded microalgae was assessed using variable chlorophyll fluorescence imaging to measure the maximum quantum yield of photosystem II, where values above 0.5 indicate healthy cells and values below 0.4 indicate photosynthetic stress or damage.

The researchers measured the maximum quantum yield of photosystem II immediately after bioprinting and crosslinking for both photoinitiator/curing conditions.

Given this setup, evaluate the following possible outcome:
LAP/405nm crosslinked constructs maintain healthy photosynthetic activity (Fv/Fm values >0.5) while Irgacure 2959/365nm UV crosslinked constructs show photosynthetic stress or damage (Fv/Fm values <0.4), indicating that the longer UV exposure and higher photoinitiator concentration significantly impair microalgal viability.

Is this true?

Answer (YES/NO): NO